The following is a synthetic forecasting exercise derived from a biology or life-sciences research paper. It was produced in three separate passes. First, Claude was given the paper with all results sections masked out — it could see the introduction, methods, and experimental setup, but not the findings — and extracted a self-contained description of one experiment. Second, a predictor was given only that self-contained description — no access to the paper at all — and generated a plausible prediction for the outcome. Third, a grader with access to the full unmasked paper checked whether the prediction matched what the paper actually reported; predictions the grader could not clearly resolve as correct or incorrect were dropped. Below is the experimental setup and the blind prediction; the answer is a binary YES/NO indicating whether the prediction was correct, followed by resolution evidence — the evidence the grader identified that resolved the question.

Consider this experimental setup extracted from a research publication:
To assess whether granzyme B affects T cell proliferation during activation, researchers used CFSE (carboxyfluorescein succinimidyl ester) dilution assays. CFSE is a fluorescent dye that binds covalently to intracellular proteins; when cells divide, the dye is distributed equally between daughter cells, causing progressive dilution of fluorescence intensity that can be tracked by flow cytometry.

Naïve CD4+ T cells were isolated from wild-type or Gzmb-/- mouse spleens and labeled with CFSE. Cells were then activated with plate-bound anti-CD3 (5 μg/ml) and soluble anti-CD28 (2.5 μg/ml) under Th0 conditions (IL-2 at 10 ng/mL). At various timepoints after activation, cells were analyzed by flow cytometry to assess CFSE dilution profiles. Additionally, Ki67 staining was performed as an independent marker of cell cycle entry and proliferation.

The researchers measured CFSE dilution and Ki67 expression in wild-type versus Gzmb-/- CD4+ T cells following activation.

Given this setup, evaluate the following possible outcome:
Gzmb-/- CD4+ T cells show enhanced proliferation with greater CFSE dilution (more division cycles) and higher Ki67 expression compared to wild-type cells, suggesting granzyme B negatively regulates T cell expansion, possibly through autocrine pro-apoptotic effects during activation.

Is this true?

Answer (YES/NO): YES